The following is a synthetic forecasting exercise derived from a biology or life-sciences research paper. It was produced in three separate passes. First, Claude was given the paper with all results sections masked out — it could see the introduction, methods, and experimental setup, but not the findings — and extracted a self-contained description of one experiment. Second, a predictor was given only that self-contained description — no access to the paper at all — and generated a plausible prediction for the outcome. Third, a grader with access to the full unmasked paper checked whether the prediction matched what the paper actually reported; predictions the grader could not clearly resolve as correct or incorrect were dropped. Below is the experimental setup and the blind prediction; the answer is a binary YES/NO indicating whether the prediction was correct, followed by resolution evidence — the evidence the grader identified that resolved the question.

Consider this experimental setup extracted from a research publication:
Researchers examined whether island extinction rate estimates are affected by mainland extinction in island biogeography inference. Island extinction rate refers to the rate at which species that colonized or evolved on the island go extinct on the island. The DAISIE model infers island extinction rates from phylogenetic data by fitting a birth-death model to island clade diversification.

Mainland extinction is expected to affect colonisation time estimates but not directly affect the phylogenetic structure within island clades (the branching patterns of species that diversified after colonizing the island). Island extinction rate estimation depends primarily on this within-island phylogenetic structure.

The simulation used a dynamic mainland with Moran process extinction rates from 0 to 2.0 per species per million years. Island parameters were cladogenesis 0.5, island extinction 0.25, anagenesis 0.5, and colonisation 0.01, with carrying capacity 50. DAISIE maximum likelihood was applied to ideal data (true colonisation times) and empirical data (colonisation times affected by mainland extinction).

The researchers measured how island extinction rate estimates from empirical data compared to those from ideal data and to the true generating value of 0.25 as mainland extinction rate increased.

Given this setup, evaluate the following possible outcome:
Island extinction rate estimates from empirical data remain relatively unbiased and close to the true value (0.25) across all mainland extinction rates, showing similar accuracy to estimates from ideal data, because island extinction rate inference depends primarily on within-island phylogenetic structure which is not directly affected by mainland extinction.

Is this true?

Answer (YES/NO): YES